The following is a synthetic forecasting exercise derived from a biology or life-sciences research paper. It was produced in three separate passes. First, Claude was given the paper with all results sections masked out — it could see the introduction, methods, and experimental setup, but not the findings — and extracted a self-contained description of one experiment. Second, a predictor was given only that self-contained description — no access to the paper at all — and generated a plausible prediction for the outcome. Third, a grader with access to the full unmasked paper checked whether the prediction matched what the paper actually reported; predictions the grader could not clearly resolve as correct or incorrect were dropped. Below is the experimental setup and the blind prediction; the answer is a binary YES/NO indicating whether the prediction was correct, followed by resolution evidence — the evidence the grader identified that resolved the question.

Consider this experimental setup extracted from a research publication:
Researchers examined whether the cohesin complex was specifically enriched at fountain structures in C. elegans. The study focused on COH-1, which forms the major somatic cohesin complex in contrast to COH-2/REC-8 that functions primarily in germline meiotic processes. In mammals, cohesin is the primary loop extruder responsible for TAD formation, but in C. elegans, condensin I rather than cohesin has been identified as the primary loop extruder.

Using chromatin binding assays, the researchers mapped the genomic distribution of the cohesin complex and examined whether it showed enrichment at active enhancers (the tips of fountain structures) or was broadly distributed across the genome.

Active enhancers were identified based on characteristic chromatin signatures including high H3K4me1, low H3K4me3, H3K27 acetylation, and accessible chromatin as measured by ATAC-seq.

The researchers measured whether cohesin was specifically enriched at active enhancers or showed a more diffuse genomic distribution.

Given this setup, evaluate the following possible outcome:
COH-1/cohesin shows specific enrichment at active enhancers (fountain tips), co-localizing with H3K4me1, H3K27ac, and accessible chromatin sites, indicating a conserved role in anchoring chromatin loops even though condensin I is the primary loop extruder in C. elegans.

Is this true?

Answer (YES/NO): YES